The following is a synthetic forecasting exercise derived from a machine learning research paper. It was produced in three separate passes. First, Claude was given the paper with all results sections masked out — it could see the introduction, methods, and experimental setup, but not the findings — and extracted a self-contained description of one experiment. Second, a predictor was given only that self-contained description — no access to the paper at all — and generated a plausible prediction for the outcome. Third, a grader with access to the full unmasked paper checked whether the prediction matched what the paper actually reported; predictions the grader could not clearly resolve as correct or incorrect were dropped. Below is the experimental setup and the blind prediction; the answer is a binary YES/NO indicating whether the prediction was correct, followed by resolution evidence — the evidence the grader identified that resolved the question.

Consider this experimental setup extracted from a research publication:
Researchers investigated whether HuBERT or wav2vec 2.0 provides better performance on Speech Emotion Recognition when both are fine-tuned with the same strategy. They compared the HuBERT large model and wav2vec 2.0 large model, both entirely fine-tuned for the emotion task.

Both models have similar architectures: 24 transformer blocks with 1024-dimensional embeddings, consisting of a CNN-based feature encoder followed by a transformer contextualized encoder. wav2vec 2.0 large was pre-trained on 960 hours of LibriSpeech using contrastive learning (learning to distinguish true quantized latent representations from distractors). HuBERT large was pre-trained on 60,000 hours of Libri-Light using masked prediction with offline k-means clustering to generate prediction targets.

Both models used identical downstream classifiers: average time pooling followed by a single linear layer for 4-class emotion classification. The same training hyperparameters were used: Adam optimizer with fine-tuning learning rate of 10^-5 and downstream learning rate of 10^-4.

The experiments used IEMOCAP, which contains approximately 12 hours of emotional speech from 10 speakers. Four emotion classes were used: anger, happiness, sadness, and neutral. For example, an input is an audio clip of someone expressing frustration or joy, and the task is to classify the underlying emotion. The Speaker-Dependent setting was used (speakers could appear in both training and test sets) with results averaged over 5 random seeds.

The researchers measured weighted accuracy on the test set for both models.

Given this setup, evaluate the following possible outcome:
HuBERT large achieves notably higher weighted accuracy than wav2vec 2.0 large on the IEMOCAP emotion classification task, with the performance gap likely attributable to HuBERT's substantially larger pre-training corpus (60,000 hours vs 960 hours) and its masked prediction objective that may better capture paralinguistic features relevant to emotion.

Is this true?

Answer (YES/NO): NO